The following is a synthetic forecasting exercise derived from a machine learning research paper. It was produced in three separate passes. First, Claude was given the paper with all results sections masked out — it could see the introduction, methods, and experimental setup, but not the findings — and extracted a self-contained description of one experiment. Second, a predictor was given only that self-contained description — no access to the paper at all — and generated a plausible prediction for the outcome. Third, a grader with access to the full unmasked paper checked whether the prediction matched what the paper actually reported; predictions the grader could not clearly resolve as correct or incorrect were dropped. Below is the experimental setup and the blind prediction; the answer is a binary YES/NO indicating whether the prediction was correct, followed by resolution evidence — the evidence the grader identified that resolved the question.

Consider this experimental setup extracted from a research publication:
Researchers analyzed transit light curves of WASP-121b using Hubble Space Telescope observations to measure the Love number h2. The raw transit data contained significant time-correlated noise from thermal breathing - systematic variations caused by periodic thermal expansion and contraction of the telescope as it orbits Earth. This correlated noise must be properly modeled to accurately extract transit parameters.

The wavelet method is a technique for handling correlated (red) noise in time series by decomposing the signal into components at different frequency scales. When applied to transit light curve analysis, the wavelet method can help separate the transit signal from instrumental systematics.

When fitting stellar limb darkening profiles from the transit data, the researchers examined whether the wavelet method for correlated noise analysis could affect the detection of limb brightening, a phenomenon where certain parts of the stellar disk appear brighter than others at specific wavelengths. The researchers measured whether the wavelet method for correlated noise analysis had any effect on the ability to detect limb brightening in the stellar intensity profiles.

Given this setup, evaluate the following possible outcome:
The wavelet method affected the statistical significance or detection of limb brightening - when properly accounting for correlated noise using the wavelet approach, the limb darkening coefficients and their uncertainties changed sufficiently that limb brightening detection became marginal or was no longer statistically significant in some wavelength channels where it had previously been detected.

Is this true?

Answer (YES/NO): NO